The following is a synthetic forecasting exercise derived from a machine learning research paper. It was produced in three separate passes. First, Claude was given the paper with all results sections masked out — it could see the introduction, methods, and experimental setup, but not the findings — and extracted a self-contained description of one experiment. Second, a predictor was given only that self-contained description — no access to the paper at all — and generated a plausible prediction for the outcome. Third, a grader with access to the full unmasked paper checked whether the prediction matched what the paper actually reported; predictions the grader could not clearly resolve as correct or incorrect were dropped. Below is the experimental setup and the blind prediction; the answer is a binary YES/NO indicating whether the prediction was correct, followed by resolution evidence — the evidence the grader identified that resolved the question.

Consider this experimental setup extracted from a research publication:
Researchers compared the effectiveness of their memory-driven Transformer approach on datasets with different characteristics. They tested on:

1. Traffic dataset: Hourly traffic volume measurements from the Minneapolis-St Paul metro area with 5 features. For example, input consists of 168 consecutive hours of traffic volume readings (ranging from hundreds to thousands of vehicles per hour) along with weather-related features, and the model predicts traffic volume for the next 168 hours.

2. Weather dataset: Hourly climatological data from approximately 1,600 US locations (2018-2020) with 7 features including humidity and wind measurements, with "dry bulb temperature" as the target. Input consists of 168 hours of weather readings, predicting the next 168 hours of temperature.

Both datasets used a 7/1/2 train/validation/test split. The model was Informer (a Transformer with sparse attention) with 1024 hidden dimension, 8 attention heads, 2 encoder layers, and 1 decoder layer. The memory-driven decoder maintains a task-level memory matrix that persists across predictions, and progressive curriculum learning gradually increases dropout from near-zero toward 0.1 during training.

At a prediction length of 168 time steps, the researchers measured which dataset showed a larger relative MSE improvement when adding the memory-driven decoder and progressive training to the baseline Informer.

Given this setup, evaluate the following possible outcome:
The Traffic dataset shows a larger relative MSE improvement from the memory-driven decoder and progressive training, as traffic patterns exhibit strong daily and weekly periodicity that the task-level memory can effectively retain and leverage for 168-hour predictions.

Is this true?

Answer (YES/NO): YES